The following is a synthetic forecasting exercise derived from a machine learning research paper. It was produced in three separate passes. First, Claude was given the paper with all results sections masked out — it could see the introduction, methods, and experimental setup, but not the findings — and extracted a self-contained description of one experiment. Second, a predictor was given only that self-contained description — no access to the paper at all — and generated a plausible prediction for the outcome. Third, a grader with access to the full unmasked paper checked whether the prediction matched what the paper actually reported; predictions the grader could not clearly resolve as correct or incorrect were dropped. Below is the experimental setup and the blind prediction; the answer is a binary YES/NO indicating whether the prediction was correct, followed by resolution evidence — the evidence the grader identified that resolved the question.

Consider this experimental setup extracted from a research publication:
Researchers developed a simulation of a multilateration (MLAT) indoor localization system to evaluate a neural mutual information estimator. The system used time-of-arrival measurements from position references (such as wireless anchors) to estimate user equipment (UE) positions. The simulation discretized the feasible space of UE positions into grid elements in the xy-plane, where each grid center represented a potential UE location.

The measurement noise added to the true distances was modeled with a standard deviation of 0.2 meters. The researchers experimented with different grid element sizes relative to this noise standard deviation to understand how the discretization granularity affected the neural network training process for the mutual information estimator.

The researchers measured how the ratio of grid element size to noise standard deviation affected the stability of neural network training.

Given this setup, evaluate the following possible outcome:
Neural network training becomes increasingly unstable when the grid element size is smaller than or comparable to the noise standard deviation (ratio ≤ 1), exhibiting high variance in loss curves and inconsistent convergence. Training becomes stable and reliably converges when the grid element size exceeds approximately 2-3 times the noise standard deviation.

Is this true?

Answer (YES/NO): NO